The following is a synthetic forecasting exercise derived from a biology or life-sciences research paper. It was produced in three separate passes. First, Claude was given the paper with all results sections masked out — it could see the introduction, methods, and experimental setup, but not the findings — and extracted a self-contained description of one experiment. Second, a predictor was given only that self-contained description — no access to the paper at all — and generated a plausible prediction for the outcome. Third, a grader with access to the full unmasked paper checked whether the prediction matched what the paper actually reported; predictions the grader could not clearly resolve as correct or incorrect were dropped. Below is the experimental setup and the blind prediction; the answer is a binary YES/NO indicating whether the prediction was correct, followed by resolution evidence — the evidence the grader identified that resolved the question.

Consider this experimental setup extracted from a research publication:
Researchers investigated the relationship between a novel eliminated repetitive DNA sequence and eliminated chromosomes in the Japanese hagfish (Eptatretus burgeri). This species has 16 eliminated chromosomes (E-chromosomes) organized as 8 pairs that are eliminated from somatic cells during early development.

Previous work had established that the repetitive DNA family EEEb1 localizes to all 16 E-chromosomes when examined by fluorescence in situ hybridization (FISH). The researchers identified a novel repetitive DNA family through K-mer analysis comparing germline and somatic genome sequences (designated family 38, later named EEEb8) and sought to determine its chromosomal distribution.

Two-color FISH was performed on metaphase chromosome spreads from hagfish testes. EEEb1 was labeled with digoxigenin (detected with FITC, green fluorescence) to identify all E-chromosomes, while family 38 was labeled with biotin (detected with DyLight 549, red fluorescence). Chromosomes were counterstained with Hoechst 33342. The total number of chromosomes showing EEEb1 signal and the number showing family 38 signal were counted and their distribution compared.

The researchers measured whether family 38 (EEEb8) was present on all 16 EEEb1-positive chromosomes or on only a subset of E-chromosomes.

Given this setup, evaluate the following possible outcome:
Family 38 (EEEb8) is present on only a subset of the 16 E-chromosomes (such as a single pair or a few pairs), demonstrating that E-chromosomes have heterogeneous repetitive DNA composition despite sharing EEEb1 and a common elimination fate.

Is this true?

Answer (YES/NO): NO